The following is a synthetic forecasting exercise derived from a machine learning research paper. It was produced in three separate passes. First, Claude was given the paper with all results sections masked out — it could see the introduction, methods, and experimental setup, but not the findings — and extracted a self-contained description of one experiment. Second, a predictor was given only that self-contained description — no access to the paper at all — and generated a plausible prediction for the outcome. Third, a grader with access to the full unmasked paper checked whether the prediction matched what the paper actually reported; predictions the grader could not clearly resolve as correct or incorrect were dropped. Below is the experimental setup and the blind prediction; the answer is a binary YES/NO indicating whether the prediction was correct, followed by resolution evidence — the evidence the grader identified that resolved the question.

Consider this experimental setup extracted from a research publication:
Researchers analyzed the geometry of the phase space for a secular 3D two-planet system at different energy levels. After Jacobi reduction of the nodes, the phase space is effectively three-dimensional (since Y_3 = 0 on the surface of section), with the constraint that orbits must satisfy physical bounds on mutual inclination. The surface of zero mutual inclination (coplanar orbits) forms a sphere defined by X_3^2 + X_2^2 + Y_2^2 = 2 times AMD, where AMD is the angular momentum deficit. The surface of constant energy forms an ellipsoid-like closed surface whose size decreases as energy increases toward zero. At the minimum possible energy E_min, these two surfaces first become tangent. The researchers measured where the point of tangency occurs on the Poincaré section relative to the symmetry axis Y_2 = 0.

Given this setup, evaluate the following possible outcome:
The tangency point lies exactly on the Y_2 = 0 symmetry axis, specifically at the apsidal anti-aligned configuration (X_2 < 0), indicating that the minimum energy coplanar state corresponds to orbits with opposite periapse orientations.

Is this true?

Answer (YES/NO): NO